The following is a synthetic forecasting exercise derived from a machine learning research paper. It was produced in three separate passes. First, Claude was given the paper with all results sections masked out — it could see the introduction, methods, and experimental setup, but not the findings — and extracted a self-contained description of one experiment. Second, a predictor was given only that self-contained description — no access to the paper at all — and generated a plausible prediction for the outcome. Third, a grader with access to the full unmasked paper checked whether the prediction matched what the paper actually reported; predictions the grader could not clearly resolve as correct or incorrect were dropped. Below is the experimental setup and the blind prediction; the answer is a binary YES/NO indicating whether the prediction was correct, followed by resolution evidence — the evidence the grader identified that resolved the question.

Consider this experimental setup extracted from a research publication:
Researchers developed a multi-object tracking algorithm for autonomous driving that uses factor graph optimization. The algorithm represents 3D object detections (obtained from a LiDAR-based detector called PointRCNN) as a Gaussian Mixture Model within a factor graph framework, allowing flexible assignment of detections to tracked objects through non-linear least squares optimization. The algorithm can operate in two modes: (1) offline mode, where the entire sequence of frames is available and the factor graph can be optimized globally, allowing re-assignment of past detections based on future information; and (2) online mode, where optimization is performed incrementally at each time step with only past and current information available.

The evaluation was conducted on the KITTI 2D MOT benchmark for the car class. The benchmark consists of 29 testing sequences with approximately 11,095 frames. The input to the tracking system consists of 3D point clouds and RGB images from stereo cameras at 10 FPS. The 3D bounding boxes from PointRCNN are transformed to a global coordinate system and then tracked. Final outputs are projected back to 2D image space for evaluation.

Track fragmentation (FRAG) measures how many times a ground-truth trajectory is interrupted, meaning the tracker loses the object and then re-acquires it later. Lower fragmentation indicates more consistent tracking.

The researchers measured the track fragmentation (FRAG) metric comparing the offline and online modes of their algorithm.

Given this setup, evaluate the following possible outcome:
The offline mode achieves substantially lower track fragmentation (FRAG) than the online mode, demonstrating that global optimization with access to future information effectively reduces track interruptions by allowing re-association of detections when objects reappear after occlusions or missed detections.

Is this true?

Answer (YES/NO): YES